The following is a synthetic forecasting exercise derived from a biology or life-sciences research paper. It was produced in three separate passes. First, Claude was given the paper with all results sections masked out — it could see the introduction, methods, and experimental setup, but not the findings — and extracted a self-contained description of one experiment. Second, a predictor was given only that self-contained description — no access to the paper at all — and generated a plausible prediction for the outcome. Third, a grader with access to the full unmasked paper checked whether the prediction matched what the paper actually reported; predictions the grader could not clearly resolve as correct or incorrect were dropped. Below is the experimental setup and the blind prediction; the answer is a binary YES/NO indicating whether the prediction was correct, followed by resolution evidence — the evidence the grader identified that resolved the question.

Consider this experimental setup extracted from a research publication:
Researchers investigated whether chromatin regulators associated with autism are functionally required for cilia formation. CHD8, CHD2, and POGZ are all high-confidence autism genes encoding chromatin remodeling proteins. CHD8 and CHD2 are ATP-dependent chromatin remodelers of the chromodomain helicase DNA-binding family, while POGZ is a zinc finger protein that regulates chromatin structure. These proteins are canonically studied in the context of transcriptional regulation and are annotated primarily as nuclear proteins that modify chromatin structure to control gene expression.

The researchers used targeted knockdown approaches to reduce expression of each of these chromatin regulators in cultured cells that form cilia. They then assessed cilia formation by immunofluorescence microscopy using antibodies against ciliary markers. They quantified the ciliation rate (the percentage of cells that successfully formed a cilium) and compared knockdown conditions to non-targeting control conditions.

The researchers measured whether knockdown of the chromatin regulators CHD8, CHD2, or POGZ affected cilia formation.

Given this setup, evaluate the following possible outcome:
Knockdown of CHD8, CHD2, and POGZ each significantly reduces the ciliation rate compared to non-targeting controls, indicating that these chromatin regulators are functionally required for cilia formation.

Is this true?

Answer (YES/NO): YES